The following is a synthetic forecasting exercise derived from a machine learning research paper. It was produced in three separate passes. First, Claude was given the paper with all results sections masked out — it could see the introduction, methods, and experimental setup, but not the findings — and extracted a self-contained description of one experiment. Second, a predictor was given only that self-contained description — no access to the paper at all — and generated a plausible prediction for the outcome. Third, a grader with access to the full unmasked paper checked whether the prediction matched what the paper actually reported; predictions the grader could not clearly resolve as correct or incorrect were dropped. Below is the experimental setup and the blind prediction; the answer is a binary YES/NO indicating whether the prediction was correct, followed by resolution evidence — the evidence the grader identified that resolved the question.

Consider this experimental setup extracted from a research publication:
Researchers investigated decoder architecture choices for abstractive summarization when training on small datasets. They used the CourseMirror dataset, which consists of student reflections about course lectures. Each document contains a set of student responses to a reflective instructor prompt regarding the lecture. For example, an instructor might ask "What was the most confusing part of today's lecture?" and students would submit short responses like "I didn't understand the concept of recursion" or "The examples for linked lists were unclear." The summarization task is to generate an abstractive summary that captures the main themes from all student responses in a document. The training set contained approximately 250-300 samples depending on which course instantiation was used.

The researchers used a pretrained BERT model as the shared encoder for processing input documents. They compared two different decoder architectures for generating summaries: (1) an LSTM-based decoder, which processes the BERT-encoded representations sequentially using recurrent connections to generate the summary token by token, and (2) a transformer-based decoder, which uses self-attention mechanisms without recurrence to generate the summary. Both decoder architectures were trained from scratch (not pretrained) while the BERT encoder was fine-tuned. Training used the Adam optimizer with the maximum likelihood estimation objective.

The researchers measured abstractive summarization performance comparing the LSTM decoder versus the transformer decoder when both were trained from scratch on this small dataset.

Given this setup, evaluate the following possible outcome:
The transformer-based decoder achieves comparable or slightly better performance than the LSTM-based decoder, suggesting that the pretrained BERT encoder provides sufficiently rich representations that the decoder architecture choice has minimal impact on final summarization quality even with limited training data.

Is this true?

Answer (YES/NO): NO